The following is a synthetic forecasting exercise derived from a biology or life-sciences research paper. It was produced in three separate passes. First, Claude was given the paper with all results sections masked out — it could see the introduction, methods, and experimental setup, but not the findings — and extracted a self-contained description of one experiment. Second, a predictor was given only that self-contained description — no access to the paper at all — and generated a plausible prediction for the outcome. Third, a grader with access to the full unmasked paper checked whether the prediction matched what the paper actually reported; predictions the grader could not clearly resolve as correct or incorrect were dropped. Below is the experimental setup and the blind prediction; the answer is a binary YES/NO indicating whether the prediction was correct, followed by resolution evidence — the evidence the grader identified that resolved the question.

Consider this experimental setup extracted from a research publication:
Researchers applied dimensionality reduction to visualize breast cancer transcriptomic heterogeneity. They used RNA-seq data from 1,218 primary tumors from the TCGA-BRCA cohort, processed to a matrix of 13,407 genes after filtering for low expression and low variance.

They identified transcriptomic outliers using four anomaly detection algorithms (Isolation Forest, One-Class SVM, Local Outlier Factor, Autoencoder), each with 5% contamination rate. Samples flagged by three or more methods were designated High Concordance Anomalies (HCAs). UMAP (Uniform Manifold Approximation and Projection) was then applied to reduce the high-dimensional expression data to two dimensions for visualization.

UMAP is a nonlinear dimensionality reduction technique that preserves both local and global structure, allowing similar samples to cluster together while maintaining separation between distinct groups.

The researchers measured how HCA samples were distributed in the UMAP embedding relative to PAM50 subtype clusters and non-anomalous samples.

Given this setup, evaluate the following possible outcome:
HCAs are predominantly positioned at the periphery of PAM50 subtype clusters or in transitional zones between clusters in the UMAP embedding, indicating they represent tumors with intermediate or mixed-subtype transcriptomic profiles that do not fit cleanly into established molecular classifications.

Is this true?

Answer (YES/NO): NO